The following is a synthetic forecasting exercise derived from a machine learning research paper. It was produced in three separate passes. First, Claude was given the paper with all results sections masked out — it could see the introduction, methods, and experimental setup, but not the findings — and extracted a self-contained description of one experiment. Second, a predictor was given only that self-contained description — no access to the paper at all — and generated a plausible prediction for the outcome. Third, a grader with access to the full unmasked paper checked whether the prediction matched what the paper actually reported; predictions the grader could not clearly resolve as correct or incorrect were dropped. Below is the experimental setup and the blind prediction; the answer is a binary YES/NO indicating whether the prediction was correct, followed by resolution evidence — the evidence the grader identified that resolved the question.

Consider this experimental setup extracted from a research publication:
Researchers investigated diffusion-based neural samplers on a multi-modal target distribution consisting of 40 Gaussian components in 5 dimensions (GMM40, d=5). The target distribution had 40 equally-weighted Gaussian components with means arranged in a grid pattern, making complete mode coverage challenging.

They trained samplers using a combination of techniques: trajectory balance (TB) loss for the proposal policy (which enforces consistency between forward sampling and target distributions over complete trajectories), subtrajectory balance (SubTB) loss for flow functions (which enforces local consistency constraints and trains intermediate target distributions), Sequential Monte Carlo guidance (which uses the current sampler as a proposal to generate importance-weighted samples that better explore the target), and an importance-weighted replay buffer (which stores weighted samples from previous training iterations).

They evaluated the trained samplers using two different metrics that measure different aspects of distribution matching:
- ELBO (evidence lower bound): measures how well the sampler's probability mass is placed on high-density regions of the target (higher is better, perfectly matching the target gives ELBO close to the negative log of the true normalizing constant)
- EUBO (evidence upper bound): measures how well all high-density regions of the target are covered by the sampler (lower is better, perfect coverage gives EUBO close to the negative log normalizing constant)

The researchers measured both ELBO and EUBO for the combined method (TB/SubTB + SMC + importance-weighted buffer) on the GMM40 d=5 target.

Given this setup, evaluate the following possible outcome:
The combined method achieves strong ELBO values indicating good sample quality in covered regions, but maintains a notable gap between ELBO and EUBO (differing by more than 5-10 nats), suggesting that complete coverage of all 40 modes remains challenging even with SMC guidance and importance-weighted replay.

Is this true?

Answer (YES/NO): NO